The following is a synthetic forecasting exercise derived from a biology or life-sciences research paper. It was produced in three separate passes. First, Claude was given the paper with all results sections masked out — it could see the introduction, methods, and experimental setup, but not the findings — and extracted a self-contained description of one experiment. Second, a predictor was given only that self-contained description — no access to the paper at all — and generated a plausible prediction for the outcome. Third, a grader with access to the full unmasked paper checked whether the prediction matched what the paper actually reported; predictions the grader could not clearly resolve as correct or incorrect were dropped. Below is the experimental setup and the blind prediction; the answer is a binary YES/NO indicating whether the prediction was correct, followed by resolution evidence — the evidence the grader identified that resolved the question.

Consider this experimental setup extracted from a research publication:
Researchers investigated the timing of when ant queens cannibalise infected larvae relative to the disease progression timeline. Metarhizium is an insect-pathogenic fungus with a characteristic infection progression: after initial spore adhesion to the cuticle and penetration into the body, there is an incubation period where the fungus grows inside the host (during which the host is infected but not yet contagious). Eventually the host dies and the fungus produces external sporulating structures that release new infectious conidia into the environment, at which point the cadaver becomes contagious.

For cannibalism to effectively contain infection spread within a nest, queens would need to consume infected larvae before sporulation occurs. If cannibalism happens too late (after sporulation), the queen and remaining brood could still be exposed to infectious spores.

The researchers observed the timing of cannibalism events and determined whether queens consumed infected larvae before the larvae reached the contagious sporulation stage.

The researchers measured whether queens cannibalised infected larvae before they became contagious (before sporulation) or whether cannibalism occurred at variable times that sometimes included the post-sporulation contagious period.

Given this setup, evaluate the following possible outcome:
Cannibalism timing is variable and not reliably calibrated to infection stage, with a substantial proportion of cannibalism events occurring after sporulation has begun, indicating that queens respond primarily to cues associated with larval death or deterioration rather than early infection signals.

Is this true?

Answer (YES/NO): NO